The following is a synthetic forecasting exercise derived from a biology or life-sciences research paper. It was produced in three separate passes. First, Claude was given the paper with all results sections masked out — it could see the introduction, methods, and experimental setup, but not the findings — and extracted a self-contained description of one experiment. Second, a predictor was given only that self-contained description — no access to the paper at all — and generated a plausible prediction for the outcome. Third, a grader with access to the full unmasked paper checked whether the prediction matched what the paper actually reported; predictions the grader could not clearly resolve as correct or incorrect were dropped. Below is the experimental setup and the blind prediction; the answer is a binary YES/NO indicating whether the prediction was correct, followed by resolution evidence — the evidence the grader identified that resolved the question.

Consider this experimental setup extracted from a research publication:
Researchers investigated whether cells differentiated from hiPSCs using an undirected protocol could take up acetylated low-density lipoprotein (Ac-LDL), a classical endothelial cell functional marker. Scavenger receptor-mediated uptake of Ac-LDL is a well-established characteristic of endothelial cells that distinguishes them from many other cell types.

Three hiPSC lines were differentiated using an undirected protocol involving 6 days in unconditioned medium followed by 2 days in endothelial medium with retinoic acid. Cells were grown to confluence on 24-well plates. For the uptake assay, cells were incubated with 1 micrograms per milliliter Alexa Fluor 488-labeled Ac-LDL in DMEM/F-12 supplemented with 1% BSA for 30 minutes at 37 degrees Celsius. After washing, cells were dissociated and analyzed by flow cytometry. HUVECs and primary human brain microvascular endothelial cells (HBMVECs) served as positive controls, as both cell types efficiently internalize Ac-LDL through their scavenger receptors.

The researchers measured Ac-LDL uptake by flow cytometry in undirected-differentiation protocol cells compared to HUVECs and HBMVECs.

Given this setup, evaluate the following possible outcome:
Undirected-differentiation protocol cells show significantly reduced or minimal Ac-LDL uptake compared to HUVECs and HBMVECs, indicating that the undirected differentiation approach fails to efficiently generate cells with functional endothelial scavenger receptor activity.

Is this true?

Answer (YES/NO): YES